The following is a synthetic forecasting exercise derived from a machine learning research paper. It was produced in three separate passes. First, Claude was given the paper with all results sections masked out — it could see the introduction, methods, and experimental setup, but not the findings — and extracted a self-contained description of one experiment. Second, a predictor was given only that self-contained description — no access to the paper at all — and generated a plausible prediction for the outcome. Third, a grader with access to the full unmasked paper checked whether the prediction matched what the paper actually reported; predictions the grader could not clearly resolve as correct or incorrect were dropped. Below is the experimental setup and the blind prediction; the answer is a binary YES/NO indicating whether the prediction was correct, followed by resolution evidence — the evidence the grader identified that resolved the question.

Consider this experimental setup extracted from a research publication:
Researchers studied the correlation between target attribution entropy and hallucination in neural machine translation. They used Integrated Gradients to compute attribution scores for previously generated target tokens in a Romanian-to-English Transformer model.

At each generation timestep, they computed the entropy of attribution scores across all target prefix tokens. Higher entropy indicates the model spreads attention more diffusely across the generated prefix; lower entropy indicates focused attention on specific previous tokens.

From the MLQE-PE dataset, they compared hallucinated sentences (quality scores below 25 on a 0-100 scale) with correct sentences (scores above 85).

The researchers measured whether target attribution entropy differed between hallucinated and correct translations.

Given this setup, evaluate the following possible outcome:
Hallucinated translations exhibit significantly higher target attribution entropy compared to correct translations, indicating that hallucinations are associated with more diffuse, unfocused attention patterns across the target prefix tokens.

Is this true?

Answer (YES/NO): YES